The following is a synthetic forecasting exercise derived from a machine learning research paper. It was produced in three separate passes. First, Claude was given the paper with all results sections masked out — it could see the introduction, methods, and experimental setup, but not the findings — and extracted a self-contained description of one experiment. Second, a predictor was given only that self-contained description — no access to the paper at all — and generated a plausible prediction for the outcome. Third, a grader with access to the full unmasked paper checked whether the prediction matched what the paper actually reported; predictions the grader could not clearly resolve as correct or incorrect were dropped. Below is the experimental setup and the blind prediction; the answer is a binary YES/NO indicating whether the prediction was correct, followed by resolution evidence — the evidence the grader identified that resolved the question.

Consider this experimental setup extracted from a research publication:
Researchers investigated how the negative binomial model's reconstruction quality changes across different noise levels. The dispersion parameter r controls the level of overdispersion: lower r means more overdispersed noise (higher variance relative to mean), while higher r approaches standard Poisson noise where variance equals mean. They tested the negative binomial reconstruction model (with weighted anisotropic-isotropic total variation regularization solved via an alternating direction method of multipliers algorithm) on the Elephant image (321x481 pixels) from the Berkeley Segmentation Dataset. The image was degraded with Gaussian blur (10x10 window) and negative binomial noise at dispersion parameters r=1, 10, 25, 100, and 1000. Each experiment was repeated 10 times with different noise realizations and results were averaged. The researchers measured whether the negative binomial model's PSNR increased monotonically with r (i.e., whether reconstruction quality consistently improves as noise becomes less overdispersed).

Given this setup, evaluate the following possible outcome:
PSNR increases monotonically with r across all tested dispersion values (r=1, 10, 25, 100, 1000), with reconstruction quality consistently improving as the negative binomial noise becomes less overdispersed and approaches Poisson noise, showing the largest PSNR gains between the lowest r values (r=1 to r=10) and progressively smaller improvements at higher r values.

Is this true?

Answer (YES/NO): NO